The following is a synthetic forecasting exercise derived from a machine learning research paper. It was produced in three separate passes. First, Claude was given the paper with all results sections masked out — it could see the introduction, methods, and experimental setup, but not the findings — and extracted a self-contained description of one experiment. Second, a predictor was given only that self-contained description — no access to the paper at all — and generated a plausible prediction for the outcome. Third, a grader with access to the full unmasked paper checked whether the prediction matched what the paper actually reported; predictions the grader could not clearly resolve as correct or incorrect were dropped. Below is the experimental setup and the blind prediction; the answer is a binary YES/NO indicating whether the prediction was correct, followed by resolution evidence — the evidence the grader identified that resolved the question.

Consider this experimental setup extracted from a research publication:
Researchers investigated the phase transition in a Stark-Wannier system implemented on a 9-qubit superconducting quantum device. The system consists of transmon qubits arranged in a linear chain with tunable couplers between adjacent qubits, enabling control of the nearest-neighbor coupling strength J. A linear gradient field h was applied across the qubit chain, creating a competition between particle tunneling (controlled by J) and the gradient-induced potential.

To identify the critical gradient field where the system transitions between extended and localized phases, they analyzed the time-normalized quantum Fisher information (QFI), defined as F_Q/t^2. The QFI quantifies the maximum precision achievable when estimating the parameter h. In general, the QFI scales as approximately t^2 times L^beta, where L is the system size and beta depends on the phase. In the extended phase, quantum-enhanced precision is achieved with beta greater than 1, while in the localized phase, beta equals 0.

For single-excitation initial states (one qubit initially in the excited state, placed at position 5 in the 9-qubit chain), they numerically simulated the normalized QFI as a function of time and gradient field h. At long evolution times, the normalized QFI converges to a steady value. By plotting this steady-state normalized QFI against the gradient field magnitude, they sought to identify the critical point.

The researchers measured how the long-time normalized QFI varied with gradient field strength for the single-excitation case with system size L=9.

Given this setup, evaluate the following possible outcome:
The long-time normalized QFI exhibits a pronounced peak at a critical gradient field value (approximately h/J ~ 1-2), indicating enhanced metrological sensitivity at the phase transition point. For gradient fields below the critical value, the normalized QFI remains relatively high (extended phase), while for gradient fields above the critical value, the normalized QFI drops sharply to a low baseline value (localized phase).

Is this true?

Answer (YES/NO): NO